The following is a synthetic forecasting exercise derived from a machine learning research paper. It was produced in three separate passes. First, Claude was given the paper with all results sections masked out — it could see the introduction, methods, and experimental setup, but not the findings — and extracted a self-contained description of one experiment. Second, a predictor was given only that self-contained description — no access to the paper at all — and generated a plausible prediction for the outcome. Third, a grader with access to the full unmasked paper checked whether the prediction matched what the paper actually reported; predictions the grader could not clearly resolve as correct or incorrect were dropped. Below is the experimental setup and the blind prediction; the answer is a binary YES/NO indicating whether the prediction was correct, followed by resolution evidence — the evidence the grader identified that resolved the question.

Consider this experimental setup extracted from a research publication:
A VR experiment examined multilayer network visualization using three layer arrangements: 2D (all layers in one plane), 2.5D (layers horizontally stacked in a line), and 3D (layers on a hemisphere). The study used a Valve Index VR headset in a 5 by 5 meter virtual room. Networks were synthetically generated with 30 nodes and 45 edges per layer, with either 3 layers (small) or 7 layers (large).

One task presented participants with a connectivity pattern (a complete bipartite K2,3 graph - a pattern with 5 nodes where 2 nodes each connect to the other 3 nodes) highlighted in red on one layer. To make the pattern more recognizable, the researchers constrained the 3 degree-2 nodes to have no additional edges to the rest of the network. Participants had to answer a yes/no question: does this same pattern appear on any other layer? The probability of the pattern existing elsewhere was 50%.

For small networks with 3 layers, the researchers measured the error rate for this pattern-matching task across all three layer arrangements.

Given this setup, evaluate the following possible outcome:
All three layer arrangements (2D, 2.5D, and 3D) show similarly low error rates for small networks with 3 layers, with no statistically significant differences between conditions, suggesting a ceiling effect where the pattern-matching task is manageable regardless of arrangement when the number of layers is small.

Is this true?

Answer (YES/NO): NO